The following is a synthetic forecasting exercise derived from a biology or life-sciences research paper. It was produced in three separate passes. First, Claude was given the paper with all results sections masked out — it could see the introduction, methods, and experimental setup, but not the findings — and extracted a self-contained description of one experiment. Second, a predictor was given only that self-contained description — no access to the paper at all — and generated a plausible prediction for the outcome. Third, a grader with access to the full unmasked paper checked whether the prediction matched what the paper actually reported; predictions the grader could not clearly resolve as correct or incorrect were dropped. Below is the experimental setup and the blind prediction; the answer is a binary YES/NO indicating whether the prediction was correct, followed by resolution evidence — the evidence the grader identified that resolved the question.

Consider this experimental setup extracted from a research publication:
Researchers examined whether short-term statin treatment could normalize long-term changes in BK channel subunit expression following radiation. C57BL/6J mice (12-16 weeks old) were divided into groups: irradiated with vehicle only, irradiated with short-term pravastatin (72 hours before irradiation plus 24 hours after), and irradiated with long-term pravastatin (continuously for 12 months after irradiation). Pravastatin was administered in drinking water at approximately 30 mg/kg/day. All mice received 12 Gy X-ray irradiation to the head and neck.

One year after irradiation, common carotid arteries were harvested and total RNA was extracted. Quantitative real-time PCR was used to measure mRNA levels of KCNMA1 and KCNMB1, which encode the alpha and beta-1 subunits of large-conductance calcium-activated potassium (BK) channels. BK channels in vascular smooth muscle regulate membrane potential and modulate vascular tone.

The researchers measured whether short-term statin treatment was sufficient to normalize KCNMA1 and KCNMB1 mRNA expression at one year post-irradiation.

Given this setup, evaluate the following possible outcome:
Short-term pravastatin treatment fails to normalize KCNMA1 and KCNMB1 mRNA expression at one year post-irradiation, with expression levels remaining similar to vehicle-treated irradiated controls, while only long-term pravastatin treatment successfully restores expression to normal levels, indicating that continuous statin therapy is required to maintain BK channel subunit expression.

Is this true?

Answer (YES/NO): NO